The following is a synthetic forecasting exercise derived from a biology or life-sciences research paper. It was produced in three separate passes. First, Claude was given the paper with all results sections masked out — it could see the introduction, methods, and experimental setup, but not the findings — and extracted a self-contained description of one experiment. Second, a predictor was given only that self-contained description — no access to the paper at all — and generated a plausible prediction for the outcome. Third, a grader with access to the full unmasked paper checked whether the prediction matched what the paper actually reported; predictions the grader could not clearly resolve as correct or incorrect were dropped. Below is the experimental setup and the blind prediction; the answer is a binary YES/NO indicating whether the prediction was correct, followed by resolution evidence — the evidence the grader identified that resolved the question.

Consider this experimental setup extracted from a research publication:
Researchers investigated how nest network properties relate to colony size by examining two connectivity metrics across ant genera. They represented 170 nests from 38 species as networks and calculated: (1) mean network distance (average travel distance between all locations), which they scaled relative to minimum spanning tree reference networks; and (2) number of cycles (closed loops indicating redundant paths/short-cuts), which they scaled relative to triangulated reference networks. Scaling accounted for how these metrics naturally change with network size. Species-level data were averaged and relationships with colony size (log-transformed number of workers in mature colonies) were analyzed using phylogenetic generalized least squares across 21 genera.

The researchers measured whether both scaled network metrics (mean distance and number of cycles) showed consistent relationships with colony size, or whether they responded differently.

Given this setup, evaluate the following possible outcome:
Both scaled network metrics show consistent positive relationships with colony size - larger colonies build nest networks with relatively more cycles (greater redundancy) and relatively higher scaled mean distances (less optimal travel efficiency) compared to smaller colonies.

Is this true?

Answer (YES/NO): NO